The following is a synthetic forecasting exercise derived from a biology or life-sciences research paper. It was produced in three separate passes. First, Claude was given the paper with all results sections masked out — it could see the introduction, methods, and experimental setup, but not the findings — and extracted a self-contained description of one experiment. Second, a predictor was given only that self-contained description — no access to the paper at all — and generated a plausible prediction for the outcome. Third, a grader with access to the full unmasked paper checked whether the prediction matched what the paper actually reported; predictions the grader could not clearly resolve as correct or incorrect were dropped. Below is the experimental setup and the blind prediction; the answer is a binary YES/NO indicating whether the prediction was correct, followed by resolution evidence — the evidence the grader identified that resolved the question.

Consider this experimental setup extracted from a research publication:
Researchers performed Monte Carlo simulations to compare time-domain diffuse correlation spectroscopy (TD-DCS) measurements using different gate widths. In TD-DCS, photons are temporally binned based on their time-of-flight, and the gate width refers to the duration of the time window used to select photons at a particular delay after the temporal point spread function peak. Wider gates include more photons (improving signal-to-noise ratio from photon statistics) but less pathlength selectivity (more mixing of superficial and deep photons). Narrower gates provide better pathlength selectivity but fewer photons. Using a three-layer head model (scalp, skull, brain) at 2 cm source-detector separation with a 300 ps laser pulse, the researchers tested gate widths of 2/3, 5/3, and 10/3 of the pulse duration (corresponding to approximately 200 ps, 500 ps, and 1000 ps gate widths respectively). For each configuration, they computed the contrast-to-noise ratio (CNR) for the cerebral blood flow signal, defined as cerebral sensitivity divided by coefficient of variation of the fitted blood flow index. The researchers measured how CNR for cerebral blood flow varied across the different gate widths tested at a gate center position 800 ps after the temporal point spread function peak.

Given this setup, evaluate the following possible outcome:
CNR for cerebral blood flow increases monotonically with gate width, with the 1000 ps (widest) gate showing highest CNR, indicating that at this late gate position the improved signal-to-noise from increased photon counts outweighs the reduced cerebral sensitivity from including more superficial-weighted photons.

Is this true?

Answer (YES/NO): NO